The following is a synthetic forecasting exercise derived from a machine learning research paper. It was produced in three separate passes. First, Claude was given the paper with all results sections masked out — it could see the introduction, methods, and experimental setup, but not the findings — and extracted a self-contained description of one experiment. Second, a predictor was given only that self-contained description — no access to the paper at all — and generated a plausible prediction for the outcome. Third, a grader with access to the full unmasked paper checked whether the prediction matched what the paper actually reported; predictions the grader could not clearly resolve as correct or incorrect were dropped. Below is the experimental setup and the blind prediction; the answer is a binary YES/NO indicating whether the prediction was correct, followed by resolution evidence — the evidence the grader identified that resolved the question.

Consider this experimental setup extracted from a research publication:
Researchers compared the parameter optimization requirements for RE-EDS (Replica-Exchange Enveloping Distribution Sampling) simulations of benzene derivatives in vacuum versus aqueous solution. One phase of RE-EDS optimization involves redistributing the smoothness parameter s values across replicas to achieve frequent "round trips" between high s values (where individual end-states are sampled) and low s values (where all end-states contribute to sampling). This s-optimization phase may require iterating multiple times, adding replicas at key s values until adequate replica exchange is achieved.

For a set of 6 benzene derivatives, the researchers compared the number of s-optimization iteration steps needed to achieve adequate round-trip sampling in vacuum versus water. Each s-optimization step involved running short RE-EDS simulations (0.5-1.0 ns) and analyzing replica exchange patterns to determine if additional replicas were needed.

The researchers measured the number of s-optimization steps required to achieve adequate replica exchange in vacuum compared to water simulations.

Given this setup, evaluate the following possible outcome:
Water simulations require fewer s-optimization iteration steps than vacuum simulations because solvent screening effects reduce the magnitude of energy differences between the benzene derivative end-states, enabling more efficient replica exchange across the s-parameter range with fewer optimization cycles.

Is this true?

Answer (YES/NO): NO